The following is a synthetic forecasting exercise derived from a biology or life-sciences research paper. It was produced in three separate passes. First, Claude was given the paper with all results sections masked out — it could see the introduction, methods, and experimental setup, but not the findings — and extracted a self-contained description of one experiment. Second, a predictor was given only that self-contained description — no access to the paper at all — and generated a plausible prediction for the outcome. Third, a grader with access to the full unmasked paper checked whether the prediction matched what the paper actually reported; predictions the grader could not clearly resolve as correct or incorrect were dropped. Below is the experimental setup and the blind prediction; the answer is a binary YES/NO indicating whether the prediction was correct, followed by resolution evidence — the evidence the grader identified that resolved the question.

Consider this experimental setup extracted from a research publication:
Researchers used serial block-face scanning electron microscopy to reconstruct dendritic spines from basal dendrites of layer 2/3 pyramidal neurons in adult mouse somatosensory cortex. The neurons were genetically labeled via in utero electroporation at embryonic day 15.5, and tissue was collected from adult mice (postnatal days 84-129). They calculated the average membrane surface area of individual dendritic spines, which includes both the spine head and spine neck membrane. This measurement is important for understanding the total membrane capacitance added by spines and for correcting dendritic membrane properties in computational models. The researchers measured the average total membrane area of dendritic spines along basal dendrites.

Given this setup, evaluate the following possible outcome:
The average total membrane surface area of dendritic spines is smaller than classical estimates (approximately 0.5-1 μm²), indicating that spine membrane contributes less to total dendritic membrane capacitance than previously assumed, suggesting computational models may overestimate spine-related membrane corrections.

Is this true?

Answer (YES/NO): NO